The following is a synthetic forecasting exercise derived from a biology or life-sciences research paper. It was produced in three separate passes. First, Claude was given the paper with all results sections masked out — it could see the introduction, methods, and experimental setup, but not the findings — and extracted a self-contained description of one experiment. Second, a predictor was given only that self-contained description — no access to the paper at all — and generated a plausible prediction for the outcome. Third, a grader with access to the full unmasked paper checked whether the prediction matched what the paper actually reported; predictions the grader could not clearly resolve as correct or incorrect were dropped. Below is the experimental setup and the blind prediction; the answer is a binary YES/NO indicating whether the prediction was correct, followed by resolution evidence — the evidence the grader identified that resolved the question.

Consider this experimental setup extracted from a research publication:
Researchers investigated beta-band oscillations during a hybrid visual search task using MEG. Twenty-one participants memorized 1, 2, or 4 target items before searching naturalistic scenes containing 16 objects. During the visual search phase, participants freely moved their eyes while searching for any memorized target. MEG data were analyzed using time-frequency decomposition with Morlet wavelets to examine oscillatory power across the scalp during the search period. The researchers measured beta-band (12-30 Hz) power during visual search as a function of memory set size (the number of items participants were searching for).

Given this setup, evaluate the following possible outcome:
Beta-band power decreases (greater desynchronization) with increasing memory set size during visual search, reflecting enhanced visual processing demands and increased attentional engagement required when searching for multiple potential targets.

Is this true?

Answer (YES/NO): NO